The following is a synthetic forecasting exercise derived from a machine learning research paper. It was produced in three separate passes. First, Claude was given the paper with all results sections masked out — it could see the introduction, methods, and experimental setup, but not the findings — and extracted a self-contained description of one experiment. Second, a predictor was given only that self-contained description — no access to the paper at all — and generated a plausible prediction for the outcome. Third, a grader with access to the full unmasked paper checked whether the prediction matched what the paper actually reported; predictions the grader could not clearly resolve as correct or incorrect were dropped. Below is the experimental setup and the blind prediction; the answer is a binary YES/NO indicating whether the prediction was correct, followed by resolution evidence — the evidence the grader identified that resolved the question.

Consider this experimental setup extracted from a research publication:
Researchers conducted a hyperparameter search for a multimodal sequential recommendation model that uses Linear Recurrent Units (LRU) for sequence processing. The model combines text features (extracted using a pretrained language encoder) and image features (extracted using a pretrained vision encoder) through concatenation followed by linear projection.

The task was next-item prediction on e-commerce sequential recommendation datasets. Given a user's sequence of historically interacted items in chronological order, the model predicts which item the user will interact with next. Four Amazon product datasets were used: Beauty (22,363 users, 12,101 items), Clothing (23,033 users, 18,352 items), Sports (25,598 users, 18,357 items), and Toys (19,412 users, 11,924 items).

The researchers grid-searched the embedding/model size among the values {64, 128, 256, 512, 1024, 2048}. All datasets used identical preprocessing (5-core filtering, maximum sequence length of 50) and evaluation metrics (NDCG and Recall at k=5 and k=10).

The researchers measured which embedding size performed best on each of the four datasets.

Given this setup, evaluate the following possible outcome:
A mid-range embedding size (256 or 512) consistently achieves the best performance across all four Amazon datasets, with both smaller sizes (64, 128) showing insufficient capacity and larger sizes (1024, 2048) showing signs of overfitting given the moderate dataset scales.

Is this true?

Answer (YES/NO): NO